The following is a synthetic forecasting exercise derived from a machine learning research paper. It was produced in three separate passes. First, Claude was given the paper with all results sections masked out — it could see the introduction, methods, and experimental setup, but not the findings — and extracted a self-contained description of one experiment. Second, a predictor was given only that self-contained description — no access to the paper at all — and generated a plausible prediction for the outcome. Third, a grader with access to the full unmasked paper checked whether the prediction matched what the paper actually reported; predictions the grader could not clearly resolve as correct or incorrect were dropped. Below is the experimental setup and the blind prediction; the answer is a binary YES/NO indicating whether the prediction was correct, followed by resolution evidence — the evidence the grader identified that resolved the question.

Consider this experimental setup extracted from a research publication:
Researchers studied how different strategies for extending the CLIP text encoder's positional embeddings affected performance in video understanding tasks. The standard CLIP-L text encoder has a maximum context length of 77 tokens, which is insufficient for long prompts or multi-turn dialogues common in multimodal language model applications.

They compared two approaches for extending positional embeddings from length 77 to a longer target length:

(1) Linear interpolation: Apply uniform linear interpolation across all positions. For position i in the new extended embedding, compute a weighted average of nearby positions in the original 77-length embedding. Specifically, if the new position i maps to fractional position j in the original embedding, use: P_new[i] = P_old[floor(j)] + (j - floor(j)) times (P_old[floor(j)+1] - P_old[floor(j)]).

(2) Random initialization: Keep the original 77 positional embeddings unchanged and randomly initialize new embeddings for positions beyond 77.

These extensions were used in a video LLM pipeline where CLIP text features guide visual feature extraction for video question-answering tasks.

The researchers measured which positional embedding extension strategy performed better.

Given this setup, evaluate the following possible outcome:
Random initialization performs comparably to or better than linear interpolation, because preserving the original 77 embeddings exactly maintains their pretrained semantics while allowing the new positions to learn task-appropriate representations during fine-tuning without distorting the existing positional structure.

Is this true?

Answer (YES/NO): YES